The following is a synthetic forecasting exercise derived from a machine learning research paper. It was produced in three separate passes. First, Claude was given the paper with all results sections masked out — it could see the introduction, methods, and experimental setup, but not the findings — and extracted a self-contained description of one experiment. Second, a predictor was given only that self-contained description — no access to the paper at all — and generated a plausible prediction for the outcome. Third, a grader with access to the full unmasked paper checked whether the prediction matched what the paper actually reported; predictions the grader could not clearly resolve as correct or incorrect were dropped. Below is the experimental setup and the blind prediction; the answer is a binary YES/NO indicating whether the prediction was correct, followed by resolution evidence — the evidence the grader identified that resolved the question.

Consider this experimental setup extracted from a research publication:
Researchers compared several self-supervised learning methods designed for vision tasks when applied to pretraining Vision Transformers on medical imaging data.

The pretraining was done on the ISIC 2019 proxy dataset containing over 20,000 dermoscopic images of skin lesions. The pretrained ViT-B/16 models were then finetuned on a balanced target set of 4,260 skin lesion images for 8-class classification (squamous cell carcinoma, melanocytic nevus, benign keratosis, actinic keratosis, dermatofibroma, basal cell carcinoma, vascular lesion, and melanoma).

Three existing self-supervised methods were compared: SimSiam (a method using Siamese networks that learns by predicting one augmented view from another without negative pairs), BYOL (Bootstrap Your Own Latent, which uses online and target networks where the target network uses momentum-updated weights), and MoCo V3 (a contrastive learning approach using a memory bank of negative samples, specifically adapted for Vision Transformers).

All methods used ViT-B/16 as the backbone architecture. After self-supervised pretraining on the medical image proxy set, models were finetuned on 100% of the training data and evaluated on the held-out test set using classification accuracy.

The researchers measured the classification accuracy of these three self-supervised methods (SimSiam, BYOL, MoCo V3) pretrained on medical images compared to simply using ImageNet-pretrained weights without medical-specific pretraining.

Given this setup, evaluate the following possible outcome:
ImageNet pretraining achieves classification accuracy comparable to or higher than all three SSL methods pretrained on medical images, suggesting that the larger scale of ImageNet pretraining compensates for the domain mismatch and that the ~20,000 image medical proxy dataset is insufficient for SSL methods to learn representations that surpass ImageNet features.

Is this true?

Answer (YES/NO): YES